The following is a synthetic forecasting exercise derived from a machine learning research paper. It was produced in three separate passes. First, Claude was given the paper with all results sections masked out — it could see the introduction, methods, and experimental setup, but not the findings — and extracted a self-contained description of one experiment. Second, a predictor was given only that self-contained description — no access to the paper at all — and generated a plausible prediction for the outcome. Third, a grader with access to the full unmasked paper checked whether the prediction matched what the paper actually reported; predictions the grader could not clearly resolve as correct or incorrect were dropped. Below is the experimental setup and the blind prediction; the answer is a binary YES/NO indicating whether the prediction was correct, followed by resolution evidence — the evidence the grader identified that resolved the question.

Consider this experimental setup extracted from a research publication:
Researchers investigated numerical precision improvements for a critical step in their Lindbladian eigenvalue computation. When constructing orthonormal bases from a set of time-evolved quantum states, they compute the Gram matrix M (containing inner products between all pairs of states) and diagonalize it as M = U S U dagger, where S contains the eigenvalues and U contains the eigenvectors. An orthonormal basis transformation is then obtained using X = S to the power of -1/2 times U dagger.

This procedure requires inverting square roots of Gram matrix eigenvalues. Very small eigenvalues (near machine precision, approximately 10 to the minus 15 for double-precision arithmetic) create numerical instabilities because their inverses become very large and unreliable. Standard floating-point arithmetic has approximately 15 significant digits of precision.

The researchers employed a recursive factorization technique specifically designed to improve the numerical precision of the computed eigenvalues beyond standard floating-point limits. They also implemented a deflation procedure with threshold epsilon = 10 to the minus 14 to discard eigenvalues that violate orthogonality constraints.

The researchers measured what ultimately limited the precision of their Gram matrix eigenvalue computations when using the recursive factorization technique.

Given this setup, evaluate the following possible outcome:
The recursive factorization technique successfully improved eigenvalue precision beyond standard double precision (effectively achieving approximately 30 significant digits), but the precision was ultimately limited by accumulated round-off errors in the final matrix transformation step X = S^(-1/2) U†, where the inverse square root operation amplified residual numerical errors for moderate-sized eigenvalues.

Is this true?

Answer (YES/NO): NO